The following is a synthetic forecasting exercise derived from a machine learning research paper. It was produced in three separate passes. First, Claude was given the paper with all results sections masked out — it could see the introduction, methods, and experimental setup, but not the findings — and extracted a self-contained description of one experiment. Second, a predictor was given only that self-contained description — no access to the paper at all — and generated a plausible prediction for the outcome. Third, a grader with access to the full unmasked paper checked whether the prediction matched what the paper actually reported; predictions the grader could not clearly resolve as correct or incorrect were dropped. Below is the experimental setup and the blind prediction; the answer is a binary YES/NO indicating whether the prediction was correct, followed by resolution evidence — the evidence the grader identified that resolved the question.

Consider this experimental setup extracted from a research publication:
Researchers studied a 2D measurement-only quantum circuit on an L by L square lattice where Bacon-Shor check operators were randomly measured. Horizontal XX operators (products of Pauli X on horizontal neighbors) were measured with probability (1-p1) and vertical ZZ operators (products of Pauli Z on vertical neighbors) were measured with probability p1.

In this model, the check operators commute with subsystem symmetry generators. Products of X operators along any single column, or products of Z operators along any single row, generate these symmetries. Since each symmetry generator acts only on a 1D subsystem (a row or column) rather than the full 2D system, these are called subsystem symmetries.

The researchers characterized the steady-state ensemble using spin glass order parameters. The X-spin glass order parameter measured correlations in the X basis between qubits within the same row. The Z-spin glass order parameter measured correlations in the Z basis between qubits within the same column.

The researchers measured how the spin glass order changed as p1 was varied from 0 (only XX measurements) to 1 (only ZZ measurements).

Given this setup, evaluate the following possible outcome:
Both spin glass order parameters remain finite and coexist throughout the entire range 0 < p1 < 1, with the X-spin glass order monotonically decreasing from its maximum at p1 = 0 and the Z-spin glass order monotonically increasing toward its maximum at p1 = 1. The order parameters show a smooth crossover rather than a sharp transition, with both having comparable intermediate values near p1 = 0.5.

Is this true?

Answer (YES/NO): NO